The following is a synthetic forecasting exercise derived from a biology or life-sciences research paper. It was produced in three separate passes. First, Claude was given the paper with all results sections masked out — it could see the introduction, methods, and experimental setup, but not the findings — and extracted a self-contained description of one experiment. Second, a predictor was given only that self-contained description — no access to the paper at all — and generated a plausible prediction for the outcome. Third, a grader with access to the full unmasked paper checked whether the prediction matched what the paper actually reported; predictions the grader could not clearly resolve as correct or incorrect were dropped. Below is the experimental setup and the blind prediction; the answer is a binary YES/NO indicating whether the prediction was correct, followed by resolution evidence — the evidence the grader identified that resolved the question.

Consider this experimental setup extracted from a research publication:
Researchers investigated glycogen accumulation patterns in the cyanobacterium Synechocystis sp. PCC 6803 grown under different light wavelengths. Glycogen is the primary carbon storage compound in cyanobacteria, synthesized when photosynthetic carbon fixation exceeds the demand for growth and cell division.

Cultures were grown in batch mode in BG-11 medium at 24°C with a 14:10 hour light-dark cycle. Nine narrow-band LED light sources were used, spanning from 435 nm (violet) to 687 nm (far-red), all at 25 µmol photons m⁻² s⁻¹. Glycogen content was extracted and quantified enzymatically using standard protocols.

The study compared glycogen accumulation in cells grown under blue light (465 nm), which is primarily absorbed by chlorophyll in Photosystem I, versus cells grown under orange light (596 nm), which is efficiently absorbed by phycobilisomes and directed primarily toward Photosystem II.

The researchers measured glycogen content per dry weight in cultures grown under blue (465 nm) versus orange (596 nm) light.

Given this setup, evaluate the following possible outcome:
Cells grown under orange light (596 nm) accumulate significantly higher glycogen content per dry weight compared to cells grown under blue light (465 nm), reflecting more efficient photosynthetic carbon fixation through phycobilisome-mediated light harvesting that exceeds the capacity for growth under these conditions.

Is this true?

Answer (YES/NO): NO